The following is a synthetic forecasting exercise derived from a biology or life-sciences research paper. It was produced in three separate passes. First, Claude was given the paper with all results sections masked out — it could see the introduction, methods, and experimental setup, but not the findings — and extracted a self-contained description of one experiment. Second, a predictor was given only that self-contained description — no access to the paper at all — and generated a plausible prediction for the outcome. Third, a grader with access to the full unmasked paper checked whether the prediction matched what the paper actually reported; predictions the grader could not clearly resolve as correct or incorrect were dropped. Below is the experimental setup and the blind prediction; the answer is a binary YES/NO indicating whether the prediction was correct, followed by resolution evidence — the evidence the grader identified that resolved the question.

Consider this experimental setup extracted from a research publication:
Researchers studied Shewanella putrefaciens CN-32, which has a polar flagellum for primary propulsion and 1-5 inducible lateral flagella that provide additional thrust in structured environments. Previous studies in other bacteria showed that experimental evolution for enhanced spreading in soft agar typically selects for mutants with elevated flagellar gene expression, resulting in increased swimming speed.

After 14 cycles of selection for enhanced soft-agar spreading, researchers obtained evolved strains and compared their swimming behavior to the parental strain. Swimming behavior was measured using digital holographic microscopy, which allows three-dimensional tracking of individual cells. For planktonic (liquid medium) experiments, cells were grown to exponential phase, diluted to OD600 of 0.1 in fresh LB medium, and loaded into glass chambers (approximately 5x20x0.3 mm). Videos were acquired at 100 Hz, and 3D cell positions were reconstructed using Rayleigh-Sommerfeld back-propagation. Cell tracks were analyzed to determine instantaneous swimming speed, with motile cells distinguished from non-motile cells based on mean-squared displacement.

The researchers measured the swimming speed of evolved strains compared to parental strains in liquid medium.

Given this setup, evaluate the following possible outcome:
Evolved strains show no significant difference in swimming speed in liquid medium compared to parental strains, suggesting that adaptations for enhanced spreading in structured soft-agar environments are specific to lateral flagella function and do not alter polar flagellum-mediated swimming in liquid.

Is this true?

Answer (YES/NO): NO